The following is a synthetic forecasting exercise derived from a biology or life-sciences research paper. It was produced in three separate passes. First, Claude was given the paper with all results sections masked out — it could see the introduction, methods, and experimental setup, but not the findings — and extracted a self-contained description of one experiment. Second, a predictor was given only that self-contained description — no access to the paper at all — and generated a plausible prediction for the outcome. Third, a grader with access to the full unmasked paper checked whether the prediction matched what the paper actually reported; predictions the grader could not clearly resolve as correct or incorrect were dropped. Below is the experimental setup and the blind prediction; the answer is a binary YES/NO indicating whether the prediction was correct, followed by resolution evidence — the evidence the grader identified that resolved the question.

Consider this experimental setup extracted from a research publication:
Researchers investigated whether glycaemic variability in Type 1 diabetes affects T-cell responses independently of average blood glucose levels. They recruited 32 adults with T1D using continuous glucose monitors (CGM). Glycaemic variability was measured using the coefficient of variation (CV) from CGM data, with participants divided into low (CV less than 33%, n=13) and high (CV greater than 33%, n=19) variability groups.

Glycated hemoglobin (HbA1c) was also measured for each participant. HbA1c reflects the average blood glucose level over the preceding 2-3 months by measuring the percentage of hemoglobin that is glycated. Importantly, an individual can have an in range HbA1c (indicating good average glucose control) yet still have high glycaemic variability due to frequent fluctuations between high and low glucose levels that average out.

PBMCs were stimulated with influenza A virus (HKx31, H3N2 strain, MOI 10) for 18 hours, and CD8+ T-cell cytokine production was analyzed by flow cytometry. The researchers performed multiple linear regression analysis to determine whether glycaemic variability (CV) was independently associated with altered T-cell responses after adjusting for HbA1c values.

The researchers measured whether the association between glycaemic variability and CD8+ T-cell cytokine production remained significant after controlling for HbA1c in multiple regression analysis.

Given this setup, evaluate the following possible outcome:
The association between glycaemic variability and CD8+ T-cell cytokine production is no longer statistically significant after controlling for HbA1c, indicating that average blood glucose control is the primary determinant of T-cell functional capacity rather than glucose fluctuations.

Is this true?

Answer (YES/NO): NO